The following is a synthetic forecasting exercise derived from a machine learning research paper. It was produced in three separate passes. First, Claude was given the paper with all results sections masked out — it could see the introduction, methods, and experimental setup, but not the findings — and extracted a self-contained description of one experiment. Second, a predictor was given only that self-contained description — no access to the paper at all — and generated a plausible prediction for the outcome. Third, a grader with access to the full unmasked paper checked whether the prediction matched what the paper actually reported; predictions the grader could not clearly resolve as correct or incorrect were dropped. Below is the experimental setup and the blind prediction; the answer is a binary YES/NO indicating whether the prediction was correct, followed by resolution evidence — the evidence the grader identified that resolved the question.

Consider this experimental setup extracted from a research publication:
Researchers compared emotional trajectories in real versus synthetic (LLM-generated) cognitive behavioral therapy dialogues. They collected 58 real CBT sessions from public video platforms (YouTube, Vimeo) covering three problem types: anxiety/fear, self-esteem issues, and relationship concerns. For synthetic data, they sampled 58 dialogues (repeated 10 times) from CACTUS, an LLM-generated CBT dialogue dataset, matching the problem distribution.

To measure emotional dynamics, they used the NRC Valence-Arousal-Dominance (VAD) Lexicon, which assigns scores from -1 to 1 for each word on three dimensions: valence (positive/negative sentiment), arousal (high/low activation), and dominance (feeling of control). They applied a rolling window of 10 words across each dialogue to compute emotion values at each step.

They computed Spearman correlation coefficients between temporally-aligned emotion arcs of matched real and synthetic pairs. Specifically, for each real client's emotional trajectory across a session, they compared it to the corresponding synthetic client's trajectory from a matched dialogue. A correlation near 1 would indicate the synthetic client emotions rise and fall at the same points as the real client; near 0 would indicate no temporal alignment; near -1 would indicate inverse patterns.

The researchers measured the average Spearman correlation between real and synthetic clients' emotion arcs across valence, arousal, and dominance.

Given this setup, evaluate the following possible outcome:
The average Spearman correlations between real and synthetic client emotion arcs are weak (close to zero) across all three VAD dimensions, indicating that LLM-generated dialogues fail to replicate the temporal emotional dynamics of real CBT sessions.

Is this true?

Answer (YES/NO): YES